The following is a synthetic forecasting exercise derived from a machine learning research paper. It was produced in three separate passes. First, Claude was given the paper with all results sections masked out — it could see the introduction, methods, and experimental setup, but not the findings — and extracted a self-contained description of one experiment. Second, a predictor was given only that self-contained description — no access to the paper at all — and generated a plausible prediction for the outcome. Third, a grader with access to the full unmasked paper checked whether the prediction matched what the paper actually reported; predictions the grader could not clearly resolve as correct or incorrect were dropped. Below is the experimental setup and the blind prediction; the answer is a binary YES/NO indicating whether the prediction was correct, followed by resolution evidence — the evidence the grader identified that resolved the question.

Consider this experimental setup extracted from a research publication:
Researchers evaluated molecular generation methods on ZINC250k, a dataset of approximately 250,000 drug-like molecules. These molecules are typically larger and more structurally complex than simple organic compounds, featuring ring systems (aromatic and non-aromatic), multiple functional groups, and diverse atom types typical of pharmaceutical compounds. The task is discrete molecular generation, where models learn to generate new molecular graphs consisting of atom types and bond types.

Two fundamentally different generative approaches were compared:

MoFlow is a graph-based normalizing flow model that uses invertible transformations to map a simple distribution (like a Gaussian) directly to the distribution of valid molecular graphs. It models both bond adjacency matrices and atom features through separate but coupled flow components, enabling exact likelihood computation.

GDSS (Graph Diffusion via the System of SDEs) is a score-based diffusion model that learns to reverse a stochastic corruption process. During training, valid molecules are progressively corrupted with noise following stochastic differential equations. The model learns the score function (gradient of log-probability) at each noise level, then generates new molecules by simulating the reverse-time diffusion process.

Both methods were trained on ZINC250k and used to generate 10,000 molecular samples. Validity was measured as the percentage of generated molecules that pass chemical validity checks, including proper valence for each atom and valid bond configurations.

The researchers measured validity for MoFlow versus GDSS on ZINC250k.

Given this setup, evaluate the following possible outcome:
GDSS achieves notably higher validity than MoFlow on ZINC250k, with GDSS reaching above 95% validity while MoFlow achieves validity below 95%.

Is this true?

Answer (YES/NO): YES